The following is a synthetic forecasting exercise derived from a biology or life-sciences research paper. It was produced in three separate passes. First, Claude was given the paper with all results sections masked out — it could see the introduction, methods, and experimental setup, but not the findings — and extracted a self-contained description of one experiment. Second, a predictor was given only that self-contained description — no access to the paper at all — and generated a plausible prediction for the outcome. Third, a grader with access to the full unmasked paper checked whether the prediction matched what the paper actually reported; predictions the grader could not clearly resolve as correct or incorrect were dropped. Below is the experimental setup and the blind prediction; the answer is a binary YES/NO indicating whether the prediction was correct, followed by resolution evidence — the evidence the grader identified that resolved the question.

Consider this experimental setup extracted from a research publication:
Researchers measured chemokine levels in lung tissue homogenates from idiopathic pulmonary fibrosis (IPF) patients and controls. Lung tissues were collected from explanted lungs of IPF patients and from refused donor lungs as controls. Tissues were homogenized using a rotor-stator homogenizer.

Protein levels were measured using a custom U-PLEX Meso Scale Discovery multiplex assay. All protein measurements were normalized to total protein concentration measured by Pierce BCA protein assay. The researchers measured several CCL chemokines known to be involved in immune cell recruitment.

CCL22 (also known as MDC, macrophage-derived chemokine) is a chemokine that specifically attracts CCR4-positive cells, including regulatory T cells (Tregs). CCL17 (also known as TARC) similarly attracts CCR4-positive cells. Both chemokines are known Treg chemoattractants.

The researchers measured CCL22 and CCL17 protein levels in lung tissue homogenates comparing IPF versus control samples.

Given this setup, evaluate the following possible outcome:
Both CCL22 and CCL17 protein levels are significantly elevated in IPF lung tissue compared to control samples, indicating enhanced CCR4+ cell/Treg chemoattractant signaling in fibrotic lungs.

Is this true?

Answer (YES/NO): NO